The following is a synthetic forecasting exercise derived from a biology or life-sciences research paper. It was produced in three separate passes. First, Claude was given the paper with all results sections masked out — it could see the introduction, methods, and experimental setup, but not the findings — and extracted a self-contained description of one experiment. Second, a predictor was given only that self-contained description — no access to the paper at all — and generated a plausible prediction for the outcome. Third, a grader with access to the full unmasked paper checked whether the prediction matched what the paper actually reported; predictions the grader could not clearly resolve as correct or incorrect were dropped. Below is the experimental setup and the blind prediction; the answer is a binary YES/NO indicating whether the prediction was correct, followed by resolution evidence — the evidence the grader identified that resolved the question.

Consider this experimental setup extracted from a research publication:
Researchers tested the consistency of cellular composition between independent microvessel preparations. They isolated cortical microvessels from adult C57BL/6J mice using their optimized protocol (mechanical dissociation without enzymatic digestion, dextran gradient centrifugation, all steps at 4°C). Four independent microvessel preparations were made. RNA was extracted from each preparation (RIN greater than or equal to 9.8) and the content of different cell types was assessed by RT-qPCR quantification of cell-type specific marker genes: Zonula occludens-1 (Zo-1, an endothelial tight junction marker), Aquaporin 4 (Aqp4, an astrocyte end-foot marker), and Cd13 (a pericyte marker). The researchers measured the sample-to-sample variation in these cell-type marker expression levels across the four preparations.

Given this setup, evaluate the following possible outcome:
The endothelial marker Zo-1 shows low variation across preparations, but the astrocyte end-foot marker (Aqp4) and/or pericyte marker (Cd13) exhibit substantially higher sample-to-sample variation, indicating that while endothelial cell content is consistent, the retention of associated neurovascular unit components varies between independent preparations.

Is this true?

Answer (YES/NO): NO